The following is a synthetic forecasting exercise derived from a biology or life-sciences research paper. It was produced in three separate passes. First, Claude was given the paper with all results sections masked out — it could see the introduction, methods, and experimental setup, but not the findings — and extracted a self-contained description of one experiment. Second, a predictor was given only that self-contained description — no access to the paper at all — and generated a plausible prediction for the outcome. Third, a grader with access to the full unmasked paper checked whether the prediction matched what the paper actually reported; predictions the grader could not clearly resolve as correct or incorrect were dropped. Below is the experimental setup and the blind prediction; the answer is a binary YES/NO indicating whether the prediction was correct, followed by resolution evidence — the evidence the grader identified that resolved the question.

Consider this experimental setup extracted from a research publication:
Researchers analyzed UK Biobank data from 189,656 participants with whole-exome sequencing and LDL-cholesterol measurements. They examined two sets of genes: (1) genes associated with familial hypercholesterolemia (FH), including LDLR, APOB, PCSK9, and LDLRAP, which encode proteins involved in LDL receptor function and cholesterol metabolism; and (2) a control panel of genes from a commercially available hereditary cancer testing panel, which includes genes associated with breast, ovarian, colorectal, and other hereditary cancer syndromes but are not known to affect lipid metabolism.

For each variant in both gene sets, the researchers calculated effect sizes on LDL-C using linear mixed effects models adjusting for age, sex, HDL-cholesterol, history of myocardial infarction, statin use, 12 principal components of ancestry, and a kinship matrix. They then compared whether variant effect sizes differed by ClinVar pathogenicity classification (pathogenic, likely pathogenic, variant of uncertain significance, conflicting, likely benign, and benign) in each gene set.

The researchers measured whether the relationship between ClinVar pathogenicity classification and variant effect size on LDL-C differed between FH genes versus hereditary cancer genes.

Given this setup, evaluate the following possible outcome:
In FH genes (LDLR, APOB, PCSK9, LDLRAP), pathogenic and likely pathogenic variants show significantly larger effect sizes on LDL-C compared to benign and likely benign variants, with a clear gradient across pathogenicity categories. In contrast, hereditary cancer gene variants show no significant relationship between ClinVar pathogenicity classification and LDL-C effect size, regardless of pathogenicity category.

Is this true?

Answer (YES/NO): YES